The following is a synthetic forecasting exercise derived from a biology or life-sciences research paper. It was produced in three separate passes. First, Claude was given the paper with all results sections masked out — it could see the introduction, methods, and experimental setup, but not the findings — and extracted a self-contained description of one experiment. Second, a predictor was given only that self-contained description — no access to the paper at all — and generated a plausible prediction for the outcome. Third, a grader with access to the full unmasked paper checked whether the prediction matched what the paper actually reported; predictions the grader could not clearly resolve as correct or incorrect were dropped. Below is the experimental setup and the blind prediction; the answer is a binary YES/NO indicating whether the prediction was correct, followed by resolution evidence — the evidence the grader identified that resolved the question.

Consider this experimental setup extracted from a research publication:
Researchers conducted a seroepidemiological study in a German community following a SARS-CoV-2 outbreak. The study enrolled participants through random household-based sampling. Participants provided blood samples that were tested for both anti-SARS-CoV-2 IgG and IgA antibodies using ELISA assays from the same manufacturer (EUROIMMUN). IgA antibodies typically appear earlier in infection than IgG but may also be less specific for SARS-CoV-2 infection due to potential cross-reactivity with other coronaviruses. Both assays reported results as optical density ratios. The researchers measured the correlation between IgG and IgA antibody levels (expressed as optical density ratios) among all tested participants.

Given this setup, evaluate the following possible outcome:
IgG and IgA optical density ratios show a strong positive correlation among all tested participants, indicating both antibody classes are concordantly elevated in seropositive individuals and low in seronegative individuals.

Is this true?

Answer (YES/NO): YES